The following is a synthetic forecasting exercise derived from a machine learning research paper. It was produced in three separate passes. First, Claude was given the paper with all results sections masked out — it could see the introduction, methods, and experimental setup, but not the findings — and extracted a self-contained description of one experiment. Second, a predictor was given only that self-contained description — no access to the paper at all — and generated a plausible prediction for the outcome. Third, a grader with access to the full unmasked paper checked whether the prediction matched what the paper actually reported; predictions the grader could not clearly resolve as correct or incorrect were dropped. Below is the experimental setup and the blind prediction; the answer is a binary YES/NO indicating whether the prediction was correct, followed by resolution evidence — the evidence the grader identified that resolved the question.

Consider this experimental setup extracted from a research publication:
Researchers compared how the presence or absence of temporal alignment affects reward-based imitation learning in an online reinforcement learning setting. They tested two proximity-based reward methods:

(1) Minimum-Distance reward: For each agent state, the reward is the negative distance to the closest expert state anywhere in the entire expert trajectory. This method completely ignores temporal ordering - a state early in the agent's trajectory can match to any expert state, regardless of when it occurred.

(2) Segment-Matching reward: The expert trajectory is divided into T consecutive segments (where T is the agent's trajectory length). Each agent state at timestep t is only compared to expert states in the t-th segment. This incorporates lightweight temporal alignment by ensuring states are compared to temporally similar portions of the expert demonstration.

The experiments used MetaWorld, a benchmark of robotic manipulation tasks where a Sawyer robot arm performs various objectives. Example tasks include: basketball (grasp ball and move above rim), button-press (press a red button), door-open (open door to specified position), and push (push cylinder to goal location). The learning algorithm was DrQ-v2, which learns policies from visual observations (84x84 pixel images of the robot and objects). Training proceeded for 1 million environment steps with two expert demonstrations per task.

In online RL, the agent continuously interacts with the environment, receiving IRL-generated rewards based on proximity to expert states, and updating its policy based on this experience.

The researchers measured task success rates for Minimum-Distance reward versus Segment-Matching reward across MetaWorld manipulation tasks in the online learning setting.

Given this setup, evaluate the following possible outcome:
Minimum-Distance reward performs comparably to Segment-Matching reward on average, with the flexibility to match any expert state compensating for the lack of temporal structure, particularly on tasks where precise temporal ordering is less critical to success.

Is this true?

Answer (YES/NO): NO